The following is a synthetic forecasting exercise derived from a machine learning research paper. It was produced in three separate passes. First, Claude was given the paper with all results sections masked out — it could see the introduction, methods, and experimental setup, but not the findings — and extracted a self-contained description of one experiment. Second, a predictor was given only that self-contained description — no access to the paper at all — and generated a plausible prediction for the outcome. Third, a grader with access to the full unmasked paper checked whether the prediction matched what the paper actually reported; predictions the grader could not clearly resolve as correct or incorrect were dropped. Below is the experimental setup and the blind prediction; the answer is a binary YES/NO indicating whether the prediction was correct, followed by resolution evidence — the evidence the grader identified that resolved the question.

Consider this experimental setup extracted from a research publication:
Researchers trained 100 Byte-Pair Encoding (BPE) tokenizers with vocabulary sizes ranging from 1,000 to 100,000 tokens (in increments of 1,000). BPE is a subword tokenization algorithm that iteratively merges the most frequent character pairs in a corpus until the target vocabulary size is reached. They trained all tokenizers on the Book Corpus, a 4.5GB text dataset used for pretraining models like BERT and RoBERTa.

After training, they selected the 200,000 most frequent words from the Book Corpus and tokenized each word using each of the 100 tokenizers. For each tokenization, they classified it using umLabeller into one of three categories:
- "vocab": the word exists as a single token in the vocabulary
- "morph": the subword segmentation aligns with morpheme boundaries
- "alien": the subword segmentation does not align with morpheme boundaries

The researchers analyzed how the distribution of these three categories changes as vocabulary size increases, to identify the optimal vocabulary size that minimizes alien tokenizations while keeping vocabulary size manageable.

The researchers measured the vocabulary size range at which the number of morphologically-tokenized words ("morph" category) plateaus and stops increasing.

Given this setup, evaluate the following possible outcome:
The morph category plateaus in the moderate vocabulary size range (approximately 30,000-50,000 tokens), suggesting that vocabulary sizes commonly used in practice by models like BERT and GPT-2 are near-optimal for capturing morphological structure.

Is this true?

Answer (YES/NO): NO